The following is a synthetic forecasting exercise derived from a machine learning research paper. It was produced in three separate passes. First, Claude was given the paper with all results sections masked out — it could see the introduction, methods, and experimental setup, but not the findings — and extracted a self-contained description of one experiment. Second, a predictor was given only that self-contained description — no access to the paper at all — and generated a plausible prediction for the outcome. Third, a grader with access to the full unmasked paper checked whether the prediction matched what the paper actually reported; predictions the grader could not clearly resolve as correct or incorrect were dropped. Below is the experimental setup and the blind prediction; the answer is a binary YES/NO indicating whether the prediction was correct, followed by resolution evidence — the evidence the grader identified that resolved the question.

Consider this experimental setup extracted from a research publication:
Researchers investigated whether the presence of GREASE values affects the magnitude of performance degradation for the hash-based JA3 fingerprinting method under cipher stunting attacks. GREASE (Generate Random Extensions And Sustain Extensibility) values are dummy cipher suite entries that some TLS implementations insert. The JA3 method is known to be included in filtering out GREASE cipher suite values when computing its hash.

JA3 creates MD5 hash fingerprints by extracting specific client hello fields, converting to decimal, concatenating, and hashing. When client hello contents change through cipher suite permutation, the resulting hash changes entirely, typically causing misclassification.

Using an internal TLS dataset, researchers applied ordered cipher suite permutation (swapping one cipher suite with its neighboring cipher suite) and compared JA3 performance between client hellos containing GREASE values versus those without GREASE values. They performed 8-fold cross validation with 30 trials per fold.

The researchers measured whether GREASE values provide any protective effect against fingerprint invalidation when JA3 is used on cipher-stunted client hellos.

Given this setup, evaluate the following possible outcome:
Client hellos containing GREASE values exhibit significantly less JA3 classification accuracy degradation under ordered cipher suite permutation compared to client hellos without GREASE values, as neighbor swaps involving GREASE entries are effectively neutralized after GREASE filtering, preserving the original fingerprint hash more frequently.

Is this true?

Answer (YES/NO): NO